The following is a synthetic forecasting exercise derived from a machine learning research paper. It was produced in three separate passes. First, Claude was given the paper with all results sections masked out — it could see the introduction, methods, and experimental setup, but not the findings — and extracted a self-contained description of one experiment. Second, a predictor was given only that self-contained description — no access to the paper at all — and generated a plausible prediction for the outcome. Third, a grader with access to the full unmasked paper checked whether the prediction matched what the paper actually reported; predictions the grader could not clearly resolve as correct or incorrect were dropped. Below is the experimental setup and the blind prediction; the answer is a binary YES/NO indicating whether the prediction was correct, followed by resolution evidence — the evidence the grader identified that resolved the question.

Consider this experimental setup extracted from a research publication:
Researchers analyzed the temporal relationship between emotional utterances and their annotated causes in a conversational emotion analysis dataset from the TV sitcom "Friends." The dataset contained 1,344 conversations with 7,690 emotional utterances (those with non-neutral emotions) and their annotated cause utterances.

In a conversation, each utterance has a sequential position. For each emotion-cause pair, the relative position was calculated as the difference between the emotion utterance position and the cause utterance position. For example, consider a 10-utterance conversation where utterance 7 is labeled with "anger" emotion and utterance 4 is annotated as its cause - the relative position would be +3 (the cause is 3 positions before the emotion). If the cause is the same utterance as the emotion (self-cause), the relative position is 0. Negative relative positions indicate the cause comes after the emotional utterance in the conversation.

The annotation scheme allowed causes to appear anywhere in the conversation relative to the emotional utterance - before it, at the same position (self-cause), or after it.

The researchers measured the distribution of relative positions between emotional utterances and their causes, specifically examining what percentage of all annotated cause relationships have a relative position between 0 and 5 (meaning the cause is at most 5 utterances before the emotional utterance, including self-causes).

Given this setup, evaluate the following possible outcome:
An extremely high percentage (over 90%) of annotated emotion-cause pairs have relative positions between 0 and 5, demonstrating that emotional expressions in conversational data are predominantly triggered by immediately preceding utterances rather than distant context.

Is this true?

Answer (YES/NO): YES